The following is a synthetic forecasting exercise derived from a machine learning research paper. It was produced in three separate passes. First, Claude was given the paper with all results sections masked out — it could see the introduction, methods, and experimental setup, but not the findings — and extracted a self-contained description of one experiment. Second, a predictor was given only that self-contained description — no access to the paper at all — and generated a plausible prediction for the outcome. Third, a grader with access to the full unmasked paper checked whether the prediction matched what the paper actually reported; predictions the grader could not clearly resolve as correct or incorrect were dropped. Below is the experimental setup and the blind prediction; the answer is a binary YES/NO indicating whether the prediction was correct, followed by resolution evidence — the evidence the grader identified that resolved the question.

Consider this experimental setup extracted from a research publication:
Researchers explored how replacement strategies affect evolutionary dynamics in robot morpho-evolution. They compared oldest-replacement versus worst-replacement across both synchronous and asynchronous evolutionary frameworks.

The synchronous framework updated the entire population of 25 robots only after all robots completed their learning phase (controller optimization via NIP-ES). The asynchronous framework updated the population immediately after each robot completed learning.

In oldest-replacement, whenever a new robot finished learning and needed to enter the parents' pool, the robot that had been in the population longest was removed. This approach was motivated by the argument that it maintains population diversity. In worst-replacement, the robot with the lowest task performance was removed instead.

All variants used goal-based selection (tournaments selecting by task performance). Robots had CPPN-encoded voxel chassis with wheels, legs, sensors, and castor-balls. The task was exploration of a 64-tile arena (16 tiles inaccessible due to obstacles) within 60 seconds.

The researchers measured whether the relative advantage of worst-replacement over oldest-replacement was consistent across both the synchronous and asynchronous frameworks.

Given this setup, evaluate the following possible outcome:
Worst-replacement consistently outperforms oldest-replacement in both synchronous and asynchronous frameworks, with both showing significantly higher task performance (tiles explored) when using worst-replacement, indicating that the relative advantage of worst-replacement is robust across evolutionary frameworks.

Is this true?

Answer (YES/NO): YES